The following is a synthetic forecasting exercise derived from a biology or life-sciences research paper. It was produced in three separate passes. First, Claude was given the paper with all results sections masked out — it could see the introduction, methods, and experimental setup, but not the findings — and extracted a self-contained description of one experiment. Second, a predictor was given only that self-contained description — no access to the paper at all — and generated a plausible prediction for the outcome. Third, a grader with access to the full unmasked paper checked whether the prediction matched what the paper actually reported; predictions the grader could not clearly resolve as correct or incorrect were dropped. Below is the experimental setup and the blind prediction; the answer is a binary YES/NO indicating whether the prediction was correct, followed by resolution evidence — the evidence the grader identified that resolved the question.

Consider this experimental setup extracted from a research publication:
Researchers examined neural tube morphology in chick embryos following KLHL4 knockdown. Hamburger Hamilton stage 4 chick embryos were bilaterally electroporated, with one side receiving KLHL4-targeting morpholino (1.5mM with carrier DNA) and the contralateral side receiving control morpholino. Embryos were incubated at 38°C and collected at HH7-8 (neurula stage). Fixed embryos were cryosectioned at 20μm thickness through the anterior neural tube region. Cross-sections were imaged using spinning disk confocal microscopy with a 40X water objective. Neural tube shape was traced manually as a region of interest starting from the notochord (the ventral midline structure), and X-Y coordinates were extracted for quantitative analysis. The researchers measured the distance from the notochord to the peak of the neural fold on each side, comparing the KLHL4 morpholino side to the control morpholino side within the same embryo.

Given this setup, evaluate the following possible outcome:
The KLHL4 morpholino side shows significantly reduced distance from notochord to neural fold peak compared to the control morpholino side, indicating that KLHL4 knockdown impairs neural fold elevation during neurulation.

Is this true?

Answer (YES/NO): YES